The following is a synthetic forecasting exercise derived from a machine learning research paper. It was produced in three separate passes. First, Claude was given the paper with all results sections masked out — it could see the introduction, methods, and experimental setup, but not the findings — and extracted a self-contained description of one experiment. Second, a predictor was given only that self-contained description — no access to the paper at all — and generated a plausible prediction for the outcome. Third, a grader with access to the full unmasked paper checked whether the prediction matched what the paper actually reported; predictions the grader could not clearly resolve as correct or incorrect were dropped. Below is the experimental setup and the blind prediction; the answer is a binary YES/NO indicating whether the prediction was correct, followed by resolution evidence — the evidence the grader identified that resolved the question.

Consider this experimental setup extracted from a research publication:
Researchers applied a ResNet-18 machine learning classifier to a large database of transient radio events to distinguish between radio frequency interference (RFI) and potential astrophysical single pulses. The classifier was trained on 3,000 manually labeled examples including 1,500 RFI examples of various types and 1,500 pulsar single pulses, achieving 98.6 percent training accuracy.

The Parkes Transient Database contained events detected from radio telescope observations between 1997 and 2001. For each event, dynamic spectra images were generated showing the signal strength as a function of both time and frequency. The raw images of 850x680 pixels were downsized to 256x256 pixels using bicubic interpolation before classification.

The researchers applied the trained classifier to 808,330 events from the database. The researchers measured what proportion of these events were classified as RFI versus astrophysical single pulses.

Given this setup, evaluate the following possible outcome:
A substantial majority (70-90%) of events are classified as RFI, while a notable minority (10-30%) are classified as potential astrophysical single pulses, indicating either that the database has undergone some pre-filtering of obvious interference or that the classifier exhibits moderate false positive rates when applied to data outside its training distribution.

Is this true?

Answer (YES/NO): NO